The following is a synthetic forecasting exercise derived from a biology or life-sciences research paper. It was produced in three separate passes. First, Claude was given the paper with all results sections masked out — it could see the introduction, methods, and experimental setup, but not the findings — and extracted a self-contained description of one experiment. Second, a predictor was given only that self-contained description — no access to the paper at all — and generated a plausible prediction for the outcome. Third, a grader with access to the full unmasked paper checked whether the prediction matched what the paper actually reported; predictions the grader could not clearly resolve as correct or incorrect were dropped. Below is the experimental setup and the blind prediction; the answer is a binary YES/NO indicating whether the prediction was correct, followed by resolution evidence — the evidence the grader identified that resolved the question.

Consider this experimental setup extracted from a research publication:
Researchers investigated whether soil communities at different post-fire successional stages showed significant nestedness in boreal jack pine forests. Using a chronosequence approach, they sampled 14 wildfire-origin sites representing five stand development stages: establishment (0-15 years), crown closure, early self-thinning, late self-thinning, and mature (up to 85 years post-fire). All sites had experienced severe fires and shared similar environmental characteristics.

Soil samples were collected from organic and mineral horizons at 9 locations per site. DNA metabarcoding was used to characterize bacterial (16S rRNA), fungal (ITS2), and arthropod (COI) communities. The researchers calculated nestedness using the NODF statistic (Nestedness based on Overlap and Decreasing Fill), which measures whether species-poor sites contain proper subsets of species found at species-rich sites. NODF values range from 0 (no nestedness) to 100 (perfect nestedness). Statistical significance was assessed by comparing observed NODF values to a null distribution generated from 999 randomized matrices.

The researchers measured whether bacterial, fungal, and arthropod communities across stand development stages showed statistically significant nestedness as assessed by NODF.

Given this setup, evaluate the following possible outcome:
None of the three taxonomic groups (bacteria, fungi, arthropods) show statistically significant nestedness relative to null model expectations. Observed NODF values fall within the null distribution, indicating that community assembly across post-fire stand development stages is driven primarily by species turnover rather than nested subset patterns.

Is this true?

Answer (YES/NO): NO